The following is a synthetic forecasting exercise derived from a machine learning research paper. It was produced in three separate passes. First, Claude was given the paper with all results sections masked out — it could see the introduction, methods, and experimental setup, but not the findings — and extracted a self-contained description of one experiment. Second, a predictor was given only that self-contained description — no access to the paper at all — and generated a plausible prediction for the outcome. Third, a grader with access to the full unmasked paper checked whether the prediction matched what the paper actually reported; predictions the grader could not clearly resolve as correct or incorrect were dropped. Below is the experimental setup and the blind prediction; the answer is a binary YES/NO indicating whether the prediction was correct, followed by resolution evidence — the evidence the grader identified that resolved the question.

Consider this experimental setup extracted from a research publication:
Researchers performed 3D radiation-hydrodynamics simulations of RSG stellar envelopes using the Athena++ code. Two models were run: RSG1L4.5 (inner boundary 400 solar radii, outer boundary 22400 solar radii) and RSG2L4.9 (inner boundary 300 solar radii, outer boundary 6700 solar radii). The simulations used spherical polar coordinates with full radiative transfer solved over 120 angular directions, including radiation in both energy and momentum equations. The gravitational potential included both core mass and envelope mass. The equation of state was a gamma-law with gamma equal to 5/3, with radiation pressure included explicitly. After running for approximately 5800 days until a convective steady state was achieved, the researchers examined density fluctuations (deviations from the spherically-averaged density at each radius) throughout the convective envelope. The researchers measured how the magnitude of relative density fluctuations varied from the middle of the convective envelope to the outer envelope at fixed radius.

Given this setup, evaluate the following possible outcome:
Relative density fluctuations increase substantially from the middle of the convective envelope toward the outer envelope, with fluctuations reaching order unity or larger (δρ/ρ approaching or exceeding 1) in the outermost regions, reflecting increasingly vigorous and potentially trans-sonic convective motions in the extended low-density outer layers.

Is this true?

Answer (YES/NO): YES